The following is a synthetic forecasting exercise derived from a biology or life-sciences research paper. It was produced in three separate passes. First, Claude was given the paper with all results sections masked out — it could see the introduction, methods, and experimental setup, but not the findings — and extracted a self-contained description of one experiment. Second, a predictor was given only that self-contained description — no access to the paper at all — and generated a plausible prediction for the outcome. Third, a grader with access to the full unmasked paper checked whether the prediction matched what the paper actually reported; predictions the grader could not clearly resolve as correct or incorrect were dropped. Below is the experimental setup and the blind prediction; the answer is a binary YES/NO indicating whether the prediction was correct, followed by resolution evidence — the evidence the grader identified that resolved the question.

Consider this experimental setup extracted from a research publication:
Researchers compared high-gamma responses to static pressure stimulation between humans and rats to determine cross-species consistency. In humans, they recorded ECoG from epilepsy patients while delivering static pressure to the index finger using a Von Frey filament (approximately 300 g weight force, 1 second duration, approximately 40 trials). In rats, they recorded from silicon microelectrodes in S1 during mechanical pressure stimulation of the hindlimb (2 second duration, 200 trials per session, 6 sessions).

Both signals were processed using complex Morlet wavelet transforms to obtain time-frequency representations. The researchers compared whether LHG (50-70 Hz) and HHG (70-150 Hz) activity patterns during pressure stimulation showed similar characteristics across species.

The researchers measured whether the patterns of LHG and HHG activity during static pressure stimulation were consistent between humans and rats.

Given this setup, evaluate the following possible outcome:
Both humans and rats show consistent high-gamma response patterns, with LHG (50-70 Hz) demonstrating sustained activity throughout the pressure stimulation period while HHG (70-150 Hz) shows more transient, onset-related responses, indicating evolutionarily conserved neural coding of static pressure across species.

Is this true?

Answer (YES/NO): YES